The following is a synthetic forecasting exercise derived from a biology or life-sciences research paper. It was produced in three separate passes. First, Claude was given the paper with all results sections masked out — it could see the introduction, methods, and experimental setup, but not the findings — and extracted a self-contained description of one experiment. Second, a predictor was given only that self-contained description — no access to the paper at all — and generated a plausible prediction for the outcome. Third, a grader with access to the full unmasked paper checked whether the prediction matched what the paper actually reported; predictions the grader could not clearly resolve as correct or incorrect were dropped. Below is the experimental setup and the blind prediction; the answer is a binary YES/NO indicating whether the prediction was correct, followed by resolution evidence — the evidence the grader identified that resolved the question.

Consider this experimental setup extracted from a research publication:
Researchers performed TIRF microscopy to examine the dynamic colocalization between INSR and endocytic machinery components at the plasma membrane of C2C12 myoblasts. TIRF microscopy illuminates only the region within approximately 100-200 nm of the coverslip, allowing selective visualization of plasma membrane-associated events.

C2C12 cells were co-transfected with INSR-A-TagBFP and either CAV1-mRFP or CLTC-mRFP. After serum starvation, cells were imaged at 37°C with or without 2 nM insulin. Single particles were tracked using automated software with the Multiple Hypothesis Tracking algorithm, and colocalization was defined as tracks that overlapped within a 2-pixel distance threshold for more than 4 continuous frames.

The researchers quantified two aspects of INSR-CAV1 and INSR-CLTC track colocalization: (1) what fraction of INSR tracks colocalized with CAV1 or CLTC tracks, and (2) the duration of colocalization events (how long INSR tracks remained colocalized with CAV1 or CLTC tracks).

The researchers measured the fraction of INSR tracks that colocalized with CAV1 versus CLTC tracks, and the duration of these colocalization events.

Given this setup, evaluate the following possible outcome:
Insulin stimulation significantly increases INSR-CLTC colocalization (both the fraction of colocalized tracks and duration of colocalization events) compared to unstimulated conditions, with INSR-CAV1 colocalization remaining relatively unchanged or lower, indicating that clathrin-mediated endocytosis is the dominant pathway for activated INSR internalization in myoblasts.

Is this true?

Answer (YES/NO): NO